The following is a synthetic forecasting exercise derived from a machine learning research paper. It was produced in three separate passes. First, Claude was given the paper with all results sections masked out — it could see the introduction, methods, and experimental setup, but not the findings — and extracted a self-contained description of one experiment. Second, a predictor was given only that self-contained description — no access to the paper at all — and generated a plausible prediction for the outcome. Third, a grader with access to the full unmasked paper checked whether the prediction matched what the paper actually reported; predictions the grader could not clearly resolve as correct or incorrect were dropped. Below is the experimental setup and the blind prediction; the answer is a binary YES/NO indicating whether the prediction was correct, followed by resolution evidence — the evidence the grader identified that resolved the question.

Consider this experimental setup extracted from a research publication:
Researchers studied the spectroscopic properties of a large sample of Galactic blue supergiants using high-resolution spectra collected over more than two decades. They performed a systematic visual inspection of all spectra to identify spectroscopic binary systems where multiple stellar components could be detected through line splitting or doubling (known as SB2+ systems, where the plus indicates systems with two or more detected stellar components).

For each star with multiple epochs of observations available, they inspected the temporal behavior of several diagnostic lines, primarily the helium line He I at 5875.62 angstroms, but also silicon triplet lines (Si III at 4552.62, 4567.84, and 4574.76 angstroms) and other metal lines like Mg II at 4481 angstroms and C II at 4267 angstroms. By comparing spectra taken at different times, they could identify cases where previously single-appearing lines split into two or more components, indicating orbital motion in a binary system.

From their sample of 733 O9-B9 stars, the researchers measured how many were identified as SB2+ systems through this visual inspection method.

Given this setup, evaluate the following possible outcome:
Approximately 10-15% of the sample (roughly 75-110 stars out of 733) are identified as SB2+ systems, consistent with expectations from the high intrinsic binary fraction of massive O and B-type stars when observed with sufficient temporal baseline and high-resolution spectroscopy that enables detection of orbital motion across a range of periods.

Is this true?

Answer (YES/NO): NO